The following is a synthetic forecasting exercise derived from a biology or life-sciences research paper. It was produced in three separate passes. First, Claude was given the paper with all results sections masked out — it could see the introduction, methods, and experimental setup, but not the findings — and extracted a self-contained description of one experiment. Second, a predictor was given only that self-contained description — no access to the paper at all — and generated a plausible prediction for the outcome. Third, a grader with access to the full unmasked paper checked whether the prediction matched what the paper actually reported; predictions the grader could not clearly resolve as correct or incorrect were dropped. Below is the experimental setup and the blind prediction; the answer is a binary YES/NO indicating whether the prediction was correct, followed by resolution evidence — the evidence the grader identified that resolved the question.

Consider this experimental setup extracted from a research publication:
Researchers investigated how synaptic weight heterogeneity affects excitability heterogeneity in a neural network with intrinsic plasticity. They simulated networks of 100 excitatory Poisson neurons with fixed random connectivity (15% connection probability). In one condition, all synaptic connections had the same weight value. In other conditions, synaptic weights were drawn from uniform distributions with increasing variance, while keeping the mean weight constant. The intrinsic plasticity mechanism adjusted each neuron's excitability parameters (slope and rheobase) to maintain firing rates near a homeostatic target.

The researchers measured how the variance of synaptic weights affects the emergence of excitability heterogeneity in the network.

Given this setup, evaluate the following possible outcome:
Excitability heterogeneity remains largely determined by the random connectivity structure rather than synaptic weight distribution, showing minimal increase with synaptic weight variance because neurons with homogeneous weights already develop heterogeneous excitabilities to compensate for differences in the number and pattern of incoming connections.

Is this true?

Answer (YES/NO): YES